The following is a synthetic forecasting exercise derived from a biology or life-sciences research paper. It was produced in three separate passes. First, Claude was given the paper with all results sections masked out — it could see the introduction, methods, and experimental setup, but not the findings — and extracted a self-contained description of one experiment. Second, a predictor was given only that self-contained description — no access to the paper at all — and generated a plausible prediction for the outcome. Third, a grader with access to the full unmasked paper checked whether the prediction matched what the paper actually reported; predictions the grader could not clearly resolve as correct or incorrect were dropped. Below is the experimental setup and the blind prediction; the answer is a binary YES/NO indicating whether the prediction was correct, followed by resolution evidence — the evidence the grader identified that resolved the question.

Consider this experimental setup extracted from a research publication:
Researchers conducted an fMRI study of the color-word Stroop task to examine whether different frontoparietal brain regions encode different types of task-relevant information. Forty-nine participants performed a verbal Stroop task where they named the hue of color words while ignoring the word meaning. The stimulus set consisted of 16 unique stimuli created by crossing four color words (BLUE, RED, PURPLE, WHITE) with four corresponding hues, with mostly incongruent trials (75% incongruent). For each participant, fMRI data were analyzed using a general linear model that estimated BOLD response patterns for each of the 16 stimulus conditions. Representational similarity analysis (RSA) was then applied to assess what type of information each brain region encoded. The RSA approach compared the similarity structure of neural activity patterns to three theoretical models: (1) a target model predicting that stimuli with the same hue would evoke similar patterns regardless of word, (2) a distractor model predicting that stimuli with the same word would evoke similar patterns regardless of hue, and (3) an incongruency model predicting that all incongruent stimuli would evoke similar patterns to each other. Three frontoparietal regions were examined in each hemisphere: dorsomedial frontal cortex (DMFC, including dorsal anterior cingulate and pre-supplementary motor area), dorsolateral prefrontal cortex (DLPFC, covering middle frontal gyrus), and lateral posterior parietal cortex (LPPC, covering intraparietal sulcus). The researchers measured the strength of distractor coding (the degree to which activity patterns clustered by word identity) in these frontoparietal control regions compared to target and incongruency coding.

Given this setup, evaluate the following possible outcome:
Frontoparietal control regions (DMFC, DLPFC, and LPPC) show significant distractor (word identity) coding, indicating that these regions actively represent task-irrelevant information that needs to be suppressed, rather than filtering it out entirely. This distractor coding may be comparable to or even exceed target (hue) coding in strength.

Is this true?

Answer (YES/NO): NO